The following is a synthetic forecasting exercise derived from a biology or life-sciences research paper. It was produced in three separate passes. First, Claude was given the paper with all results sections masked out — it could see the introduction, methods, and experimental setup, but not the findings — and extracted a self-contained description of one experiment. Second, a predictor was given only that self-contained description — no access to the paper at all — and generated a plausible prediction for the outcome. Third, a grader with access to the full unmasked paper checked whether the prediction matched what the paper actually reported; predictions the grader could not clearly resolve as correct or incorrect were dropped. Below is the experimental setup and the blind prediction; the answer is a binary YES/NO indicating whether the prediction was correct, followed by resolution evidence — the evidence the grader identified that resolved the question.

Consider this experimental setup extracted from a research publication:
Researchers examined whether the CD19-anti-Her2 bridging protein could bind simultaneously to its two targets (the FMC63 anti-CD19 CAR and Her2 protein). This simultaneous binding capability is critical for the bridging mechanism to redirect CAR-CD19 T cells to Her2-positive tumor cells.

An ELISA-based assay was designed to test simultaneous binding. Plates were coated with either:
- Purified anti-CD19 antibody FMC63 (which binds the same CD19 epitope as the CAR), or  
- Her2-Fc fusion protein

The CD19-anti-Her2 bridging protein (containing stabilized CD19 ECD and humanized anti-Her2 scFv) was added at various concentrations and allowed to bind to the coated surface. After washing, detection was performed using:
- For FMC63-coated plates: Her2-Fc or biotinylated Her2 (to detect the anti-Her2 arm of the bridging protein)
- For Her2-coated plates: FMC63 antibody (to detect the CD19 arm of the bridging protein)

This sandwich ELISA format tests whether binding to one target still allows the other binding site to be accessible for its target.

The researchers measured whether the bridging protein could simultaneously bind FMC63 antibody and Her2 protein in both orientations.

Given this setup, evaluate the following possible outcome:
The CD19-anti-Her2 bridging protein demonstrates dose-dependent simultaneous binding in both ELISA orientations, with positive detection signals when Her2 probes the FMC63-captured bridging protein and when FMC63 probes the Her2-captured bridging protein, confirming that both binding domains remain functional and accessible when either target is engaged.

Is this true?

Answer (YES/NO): YES